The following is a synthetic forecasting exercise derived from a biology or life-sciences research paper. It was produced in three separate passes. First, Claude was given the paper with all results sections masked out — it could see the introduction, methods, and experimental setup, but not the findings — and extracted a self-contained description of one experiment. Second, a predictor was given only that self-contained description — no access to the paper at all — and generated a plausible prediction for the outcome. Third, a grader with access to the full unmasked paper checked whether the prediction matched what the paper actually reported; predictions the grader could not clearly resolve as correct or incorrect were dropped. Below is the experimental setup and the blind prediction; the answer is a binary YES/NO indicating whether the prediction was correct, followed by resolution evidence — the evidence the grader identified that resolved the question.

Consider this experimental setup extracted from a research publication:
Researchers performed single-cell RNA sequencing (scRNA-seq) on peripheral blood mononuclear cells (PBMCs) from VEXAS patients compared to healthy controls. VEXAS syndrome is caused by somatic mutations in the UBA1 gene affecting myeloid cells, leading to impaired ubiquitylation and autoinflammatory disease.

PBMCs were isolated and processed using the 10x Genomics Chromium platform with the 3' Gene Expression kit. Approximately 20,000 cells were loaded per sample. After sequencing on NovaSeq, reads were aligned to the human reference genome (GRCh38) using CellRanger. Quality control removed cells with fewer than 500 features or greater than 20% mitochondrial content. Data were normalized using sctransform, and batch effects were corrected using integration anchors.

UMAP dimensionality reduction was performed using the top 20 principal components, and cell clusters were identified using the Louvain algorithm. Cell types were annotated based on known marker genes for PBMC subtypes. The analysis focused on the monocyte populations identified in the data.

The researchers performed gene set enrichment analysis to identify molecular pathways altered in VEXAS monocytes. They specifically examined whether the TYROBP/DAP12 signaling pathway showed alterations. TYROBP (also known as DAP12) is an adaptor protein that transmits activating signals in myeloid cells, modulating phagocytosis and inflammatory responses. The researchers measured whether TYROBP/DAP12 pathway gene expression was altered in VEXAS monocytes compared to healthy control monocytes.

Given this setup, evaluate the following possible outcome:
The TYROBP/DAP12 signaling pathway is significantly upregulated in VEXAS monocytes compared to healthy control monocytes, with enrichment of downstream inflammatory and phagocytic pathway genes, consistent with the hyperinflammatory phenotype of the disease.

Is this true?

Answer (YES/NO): NO